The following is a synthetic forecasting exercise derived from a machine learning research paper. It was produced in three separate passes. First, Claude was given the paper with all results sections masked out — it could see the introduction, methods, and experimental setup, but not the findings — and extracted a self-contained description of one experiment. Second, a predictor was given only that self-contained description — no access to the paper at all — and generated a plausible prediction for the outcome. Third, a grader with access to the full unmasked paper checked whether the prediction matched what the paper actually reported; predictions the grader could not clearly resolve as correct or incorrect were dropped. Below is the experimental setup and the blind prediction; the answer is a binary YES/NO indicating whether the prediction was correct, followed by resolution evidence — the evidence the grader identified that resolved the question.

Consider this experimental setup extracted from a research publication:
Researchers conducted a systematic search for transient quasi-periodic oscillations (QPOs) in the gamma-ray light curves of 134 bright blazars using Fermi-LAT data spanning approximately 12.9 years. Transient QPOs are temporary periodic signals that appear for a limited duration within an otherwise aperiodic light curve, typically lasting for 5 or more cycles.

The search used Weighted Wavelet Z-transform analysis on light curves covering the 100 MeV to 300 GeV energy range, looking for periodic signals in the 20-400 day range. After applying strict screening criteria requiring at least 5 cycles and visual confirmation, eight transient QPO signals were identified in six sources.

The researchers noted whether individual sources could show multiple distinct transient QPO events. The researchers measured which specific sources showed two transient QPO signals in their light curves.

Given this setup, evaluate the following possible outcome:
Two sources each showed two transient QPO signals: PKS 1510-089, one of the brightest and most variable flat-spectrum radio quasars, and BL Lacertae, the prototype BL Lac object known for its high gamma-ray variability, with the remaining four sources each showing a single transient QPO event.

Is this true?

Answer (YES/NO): NO